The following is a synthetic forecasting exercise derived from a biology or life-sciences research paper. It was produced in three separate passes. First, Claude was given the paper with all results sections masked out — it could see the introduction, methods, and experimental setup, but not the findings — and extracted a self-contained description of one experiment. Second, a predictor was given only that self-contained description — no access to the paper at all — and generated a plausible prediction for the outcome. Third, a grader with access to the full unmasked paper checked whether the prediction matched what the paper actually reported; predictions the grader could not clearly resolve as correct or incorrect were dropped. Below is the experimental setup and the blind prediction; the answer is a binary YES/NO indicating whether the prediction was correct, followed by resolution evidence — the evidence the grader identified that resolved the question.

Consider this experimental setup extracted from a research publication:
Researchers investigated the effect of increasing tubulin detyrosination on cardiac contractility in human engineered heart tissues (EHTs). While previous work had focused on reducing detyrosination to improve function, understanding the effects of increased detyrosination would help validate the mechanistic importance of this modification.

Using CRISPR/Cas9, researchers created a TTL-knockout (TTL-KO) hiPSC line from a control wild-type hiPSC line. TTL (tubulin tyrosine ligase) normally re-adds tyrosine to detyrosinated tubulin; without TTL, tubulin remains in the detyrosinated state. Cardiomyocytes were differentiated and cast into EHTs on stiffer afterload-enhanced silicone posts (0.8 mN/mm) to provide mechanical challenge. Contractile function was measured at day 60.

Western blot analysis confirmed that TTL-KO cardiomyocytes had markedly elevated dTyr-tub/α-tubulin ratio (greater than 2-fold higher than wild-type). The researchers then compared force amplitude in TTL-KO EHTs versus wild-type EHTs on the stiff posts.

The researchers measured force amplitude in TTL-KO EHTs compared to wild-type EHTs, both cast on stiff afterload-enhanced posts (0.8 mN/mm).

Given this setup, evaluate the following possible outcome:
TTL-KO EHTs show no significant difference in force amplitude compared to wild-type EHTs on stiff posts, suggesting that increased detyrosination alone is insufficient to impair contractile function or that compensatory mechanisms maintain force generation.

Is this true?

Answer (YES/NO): NO